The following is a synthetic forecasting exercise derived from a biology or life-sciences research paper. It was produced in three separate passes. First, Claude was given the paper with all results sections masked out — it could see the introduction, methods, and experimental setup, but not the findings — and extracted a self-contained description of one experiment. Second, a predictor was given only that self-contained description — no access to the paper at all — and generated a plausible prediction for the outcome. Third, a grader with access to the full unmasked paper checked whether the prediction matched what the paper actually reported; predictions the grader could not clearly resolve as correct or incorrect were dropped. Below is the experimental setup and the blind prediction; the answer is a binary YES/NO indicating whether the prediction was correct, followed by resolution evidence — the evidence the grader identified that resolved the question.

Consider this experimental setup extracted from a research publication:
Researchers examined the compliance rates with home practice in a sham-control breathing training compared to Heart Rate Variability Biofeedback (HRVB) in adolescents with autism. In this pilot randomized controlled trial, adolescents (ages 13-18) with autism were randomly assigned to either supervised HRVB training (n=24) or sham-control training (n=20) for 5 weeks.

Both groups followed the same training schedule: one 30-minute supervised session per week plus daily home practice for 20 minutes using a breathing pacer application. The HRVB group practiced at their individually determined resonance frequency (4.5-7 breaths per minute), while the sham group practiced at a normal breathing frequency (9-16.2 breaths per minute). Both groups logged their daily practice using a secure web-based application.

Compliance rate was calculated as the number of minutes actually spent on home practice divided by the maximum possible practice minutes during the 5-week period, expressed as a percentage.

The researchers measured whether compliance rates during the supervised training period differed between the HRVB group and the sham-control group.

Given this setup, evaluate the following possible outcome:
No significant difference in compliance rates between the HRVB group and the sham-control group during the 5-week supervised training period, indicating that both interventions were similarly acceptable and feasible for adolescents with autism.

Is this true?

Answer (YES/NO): YES